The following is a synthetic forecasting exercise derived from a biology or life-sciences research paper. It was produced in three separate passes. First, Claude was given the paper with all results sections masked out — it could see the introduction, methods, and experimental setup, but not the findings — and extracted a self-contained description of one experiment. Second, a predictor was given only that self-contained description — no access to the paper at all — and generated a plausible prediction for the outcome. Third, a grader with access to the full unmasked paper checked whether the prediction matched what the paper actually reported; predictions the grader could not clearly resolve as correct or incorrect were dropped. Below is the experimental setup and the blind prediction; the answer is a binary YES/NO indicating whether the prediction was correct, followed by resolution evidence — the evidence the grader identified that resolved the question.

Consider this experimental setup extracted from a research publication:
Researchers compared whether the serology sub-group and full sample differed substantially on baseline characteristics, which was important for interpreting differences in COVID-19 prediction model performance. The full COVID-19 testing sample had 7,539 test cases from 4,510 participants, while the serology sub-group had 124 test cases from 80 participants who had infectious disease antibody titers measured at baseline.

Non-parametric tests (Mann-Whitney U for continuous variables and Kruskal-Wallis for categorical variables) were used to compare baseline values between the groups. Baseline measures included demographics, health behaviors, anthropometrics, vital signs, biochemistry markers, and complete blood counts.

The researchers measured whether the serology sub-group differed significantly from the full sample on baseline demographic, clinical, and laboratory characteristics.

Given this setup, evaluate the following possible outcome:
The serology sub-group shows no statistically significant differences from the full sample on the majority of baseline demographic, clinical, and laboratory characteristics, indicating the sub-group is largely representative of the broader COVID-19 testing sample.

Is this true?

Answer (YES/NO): YES